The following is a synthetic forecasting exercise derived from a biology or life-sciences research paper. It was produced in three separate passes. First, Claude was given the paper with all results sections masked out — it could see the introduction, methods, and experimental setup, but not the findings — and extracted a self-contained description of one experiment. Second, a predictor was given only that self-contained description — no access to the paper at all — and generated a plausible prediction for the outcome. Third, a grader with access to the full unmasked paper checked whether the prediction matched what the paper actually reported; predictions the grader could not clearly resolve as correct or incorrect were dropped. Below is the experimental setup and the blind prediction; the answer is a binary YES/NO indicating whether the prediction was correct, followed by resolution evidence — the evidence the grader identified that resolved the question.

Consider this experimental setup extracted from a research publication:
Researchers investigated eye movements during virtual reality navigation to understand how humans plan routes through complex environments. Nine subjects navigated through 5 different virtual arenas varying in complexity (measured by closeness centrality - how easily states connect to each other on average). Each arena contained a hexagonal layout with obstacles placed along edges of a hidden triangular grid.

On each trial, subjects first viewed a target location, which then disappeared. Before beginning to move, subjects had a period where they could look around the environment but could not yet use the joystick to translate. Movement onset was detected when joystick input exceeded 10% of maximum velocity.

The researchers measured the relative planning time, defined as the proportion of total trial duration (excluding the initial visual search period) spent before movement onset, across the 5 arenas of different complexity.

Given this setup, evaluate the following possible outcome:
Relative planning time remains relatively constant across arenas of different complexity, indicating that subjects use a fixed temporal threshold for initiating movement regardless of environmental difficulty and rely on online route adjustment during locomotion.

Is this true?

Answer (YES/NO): NO